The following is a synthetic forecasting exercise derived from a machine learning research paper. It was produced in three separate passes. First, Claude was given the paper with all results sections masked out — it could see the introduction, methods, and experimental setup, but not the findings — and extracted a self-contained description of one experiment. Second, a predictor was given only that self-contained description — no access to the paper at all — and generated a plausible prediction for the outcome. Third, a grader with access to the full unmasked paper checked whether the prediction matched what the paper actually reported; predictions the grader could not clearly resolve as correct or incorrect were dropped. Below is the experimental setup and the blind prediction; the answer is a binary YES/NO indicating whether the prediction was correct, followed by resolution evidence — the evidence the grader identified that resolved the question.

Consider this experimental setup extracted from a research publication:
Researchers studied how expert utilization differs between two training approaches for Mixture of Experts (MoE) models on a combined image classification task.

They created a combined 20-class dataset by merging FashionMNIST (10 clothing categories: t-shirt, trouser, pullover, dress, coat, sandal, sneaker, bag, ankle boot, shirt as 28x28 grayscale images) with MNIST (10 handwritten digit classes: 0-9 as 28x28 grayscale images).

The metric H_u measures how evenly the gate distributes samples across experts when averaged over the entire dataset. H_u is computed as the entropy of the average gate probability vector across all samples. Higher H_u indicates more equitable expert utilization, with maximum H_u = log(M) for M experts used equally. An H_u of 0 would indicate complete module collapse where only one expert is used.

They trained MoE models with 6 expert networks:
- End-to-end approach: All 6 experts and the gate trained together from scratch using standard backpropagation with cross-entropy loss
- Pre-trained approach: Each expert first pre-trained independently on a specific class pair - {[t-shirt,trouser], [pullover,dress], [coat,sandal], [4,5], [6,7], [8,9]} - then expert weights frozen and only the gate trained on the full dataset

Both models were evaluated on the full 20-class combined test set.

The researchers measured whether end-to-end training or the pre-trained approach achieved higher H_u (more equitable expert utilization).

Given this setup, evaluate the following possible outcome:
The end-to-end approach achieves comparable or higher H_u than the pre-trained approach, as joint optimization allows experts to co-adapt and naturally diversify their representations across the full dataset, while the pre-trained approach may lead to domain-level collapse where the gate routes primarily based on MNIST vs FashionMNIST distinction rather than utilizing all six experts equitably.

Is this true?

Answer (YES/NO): NO